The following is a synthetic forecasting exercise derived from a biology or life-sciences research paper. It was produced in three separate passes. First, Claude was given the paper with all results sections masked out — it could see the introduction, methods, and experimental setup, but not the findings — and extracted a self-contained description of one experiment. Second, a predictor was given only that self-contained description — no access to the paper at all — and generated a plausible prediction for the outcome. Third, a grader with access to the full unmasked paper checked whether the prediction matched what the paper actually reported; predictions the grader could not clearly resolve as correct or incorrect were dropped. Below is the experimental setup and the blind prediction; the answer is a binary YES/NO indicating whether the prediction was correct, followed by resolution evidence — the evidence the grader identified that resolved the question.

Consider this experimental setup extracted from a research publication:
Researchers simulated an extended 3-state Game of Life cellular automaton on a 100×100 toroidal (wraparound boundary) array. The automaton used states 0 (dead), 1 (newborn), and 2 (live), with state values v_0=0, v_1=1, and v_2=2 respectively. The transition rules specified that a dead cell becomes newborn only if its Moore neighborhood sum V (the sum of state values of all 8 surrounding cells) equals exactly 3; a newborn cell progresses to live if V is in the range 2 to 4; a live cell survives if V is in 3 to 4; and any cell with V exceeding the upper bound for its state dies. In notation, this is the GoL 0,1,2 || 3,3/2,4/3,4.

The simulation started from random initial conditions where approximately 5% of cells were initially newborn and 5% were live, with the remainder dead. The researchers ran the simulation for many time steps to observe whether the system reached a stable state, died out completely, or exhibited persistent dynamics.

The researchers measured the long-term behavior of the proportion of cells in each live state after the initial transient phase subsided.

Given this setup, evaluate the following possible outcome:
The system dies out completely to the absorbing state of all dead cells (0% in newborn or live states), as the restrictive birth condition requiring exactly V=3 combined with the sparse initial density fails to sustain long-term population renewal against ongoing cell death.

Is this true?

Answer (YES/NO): NO